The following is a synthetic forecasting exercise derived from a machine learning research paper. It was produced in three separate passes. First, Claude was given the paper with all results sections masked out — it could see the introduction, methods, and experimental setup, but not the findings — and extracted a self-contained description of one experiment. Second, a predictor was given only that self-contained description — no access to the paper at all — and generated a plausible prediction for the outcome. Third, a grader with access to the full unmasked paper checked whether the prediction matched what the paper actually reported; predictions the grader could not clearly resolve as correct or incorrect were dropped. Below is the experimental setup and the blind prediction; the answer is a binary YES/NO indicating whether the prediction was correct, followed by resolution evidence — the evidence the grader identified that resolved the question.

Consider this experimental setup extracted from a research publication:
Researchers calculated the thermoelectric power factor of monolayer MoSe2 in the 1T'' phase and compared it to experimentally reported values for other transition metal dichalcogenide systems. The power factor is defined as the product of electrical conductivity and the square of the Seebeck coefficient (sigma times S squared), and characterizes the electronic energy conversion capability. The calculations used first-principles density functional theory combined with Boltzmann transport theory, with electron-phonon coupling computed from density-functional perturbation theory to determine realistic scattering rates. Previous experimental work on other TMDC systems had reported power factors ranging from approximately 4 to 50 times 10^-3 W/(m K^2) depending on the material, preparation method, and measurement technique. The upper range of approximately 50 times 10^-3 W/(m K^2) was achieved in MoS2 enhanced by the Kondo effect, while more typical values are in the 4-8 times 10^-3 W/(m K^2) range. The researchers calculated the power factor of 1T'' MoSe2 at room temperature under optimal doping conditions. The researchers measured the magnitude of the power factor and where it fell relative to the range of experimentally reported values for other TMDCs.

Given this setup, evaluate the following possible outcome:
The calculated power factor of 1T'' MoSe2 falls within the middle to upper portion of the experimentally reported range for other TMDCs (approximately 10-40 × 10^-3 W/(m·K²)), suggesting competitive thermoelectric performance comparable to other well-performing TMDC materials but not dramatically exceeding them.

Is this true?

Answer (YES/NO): NO